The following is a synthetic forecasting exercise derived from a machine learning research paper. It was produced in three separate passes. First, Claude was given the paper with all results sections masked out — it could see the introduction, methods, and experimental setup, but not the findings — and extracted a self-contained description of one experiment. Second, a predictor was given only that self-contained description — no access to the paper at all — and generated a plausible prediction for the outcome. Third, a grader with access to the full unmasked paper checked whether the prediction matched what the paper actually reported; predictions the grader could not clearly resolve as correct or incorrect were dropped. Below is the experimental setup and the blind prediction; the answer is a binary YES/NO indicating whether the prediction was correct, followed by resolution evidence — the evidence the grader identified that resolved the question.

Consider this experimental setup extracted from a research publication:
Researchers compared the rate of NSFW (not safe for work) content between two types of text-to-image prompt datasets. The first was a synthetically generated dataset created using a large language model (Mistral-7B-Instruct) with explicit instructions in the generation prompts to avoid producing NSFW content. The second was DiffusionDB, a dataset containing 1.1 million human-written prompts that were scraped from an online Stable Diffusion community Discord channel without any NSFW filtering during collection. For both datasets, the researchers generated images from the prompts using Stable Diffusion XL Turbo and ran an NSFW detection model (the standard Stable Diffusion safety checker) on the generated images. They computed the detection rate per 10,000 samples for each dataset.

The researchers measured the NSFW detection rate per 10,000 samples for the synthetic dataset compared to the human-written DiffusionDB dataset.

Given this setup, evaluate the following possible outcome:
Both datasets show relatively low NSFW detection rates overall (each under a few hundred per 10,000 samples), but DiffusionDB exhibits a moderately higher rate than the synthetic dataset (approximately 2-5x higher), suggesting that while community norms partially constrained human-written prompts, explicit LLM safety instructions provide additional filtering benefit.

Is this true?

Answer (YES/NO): NO